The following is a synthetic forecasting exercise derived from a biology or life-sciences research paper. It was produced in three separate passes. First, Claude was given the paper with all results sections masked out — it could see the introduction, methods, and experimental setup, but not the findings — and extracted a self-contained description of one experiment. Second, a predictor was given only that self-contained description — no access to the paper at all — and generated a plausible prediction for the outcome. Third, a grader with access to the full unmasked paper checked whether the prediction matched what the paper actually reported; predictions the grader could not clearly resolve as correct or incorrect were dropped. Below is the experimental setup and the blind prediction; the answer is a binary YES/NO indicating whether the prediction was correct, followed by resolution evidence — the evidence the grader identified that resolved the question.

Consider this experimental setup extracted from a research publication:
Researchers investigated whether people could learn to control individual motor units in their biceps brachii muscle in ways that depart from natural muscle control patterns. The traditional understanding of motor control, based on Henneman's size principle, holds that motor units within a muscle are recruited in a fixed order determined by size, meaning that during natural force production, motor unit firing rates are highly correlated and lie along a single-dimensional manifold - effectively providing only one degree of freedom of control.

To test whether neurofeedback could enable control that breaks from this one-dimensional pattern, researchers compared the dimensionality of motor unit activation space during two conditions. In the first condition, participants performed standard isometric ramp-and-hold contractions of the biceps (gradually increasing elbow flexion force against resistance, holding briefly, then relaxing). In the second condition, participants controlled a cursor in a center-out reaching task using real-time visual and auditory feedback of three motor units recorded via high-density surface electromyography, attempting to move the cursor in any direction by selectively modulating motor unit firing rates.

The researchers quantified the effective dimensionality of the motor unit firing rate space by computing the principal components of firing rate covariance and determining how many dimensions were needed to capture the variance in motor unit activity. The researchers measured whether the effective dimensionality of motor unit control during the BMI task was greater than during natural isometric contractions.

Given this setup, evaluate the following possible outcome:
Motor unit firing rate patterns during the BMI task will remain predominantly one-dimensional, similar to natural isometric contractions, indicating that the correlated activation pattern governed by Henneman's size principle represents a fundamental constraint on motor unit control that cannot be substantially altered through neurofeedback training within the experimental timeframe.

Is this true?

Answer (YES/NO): NO